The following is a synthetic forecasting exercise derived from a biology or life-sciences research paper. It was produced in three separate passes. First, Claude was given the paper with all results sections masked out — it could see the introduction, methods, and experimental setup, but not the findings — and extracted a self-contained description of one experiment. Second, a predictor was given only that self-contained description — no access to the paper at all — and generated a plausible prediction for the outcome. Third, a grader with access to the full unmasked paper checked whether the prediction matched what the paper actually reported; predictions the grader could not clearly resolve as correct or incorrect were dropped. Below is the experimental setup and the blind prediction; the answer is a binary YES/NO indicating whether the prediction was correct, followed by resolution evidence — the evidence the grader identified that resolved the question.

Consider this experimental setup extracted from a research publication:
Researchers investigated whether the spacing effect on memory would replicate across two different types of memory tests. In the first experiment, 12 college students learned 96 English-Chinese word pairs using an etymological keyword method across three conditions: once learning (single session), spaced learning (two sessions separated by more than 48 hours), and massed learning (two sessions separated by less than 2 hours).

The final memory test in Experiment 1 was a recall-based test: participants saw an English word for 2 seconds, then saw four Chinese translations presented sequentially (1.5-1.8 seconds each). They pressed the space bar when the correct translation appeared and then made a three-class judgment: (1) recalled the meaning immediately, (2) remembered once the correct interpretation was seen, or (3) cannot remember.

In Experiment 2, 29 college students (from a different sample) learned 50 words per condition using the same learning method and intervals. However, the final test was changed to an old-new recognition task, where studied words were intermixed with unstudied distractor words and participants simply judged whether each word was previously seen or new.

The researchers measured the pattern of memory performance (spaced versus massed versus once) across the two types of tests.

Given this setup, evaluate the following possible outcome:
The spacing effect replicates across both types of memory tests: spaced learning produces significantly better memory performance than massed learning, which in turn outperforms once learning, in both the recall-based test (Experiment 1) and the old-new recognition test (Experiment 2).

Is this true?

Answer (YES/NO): NO